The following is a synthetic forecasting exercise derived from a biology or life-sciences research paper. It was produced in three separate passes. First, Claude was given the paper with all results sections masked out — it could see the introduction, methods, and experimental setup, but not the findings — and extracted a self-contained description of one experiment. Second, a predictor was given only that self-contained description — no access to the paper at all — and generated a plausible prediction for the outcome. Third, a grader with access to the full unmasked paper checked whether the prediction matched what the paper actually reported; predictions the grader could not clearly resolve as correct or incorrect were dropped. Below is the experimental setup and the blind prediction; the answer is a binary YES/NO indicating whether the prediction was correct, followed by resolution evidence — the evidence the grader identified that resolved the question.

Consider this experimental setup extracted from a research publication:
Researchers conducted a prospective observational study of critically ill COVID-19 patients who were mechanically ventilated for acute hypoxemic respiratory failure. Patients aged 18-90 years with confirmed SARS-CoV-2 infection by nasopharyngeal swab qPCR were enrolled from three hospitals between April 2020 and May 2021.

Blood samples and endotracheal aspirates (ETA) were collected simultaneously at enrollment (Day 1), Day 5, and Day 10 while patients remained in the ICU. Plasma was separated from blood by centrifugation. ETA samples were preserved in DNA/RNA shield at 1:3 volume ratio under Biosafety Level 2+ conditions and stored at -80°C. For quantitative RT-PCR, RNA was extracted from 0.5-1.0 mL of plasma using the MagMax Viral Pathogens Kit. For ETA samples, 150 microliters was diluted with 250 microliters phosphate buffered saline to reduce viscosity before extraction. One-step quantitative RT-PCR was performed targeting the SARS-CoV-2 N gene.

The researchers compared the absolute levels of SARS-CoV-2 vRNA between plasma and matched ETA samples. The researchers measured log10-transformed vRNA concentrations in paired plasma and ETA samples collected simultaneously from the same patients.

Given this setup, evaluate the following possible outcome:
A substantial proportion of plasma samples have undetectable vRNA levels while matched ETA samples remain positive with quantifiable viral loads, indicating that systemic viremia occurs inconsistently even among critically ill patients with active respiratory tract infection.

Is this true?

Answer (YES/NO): YES